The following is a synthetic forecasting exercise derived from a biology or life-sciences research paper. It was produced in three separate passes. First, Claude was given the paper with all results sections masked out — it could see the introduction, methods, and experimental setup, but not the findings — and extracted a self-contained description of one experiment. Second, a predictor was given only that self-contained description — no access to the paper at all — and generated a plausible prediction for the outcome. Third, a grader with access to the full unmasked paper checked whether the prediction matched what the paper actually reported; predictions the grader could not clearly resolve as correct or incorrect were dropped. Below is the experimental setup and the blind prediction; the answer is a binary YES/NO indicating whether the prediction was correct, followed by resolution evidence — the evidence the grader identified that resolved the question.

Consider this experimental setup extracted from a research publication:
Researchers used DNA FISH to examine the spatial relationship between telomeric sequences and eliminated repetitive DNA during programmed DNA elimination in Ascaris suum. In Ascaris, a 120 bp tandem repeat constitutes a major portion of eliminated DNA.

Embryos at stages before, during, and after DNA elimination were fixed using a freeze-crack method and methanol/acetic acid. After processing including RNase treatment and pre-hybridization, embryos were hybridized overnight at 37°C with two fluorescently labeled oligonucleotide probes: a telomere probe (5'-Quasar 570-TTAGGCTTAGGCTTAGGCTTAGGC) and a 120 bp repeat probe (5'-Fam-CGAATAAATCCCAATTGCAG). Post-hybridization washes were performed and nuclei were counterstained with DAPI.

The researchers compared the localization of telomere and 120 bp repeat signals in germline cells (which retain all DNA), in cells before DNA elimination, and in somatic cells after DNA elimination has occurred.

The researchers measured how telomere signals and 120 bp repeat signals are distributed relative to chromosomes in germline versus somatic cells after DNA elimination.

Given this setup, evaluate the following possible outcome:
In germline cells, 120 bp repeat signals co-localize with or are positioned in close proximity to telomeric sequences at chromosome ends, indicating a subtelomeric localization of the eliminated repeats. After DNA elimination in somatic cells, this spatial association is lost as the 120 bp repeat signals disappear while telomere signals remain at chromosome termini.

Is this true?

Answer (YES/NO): NO